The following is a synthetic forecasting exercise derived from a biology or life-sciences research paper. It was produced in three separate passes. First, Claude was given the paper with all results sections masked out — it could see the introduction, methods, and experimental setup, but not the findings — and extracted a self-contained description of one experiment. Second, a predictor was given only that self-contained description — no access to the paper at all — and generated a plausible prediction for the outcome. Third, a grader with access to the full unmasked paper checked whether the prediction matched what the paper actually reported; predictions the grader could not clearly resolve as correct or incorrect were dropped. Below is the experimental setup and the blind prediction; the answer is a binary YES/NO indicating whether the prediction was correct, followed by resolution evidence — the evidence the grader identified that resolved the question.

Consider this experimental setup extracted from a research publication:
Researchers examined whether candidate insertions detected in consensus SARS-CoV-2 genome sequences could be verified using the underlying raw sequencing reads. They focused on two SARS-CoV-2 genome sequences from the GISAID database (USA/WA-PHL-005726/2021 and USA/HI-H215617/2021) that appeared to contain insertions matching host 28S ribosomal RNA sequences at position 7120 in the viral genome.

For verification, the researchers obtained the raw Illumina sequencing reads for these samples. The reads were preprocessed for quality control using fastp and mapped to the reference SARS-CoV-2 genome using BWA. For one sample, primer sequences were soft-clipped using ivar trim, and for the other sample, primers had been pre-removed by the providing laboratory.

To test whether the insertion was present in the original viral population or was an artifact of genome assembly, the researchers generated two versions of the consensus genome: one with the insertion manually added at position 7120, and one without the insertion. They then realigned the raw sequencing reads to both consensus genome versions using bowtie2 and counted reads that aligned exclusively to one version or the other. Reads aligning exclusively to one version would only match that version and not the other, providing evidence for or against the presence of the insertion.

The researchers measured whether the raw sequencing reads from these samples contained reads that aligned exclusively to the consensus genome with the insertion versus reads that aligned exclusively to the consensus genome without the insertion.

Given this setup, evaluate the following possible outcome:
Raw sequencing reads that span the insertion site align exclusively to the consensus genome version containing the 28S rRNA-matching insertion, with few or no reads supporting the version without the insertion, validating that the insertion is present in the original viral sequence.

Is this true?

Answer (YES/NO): YES